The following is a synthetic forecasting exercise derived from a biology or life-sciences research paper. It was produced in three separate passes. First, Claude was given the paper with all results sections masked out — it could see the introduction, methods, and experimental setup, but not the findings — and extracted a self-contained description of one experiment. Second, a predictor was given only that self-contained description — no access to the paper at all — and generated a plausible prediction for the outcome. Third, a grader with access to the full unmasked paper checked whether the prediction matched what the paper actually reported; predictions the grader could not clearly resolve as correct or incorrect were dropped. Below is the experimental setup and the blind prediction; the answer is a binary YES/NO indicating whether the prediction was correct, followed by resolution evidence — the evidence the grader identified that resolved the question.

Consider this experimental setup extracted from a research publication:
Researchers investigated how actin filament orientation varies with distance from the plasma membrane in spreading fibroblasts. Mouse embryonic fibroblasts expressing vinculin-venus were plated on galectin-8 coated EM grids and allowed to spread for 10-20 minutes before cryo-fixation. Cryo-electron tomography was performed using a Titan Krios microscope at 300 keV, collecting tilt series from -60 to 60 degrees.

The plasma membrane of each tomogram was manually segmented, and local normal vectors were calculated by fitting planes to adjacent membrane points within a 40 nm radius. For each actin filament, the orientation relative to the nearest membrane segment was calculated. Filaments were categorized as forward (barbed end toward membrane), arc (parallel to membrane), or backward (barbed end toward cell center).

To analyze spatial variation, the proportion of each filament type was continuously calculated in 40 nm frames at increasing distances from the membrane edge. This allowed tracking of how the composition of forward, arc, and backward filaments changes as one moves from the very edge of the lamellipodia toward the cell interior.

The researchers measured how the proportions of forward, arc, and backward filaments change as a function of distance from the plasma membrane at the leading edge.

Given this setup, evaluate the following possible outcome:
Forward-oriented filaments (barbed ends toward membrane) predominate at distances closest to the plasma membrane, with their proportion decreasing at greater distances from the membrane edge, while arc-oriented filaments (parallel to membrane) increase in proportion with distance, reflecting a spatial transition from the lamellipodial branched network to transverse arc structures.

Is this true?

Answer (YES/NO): NO